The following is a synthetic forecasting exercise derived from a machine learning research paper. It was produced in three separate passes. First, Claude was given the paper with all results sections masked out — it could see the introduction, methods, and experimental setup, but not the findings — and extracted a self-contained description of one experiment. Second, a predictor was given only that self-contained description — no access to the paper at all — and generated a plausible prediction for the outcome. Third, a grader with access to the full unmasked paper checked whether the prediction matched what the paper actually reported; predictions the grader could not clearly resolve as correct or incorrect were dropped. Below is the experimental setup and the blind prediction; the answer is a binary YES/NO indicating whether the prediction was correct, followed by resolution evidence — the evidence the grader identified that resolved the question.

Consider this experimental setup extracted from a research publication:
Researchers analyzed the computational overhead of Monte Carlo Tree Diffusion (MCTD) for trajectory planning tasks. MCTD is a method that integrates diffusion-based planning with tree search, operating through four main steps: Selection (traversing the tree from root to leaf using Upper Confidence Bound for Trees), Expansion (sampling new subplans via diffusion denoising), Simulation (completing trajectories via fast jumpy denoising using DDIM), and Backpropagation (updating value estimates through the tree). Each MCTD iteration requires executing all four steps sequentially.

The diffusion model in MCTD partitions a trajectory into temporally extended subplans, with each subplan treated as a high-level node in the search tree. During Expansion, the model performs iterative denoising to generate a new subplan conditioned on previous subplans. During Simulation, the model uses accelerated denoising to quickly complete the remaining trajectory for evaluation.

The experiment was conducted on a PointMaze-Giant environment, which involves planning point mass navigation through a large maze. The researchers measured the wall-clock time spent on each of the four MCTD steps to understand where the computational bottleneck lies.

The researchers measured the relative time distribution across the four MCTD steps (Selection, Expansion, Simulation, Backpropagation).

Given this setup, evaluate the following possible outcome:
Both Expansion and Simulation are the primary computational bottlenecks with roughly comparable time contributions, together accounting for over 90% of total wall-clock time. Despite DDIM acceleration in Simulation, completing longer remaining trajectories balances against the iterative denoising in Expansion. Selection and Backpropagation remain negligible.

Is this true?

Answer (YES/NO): NO